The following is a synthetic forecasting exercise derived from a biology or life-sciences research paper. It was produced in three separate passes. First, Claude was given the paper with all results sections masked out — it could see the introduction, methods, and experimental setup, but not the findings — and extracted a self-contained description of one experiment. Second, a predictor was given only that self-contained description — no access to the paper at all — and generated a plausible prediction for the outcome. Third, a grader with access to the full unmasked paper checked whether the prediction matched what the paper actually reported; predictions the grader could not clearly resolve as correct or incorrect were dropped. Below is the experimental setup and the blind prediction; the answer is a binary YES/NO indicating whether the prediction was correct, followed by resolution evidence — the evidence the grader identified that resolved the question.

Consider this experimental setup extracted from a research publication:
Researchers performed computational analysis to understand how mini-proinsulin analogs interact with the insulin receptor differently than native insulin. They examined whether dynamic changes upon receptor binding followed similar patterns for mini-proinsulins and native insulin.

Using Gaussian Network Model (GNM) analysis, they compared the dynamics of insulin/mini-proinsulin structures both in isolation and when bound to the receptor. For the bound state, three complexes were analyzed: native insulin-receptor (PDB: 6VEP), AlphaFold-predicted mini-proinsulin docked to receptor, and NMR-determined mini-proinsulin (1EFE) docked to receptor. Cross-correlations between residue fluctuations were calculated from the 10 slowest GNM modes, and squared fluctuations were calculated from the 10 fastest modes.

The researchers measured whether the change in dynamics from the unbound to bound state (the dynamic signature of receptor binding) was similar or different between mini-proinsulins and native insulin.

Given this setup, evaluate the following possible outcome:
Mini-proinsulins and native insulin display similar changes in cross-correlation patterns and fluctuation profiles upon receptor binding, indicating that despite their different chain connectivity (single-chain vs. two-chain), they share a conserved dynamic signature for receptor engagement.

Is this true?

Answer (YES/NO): NO